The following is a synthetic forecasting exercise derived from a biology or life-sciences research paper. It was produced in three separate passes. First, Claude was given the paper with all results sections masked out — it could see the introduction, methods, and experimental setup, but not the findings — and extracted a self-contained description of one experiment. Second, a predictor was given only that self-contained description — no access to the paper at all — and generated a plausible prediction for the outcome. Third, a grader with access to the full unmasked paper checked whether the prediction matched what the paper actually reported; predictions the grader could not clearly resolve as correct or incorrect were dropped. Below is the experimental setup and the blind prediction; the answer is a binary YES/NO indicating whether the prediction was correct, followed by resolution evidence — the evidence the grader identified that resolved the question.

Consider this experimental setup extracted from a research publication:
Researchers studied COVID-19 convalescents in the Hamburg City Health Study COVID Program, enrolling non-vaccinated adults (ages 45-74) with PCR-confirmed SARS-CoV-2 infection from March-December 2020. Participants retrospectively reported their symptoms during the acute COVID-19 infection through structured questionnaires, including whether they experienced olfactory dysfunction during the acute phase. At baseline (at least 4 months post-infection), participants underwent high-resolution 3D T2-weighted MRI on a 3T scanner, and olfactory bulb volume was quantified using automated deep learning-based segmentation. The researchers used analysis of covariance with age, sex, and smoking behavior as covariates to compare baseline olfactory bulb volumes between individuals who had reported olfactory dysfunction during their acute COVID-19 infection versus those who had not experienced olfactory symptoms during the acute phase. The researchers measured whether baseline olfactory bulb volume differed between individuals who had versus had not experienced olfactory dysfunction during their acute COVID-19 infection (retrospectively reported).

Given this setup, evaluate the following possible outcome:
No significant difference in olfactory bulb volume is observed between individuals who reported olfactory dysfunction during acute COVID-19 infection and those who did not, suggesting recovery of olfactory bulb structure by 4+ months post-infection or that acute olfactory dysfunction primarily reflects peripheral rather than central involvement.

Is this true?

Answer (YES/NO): YES